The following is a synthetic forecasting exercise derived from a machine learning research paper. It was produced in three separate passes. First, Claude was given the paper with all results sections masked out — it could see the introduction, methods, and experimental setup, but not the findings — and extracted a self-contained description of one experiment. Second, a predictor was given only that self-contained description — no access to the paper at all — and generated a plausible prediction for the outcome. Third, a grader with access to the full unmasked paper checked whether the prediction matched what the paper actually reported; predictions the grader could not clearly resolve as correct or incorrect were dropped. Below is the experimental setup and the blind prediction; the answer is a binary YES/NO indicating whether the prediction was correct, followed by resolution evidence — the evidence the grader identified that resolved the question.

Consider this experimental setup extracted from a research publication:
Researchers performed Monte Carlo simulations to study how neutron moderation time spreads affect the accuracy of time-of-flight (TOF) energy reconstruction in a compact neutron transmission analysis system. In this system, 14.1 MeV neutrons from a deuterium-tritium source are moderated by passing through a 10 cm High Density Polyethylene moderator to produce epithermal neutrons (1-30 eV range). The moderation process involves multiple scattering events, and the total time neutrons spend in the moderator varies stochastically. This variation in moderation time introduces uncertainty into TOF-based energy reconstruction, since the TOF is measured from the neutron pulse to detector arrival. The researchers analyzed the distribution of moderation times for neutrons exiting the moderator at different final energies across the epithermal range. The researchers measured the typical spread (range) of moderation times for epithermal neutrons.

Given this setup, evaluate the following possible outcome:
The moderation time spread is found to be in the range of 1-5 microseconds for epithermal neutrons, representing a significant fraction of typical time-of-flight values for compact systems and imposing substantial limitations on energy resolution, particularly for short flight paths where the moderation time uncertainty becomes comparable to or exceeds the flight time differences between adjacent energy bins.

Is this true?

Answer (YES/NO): NO